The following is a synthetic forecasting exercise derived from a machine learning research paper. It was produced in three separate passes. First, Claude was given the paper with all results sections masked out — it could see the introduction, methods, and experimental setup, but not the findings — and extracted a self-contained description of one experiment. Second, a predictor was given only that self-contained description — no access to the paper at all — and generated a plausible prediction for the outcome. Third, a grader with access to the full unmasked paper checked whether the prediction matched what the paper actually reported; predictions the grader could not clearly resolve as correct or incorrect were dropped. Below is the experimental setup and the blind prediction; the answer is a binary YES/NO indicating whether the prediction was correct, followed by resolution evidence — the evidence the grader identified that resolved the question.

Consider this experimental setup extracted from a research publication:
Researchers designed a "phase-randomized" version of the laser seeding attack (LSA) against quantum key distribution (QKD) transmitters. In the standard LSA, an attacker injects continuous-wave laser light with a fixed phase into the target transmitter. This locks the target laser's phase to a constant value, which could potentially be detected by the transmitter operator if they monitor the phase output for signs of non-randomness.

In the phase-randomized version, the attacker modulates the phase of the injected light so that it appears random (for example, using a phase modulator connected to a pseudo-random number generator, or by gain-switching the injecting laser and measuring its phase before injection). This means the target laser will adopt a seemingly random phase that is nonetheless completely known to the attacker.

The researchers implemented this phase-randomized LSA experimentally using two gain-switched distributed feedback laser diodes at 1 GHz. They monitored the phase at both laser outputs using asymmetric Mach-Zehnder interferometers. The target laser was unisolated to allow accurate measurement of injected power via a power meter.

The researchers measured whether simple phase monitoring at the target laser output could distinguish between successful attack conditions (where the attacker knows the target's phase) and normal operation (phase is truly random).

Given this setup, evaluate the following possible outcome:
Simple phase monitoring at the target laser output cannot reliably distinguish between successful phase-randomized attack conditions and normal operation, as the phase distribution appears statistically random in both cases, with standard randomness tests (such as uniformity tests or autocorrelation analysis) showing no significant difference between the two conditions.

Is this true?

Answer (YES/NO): YES